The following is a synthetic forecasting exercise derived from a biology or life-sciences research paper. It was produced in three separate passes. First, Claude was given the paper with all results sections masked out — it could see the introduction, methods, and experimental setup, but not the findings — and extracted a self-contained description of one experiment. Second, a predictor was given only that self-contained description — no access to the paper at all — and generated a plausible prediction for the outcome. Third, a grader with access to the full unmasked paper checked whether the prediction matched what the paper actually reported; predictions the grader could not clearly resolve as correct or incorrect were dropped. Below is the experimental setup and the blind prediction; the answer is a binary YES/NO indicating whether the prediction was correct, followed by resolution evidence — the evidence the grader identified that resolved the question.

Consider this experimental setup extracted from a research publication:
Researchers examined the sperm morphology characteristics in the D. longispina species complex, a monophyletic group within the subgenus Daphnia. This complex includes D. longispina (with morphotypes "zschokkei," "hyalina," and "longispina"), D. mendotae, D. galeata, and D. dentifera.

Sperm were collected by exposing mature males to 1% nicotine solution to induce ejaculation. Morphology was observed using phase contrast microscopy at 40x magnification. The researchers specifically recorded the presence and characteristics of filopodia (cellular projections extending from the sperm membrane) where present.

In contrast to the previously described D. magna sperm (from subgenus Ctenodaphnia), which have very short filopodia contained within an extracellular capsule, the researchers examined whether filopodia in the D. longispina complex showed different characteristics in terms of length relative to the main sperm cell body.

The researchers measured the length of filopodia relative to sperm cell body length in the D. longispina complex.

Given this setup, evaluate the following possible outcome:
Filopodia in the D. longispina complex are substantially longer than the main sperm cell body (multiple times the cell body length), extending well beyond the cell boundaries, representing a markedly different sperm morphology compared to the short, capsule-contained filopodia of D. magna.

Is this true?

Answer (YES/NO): YES